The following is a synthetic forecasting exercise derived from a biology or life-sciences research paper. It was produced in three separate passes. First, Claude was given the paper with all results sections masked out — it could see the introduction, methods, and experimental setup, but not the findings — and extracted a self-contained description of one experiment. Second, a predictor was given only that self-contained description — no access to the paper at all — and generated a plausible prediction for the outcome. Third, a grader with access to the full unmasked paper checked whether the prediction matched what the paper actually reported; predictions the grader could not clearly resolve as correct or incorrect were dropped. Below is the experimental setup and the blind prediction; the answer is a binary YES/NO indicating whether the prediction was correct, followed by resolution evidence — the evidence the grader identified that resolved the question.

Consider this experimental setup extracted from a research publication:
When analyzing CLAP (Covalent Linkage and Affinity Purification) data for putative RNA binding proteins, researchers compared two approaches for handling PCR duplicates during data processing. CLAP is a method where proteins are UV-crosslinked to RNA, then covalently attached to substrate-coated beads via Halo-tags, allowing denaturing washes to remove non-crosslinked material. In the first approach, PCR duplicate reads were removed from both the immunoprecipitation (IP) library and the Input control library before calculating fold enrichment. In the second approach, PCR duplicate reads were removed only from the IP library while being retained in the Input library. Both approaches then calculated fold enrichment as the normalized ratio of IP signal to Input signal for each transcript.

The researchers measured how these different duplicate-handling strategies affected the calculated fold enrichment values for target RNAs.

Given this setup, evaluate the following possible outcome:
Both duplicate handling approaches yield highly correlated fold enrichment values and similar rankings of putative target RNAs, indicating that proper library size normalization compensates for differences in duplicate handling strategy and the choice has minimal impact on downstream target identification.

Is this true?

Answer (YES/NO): NO